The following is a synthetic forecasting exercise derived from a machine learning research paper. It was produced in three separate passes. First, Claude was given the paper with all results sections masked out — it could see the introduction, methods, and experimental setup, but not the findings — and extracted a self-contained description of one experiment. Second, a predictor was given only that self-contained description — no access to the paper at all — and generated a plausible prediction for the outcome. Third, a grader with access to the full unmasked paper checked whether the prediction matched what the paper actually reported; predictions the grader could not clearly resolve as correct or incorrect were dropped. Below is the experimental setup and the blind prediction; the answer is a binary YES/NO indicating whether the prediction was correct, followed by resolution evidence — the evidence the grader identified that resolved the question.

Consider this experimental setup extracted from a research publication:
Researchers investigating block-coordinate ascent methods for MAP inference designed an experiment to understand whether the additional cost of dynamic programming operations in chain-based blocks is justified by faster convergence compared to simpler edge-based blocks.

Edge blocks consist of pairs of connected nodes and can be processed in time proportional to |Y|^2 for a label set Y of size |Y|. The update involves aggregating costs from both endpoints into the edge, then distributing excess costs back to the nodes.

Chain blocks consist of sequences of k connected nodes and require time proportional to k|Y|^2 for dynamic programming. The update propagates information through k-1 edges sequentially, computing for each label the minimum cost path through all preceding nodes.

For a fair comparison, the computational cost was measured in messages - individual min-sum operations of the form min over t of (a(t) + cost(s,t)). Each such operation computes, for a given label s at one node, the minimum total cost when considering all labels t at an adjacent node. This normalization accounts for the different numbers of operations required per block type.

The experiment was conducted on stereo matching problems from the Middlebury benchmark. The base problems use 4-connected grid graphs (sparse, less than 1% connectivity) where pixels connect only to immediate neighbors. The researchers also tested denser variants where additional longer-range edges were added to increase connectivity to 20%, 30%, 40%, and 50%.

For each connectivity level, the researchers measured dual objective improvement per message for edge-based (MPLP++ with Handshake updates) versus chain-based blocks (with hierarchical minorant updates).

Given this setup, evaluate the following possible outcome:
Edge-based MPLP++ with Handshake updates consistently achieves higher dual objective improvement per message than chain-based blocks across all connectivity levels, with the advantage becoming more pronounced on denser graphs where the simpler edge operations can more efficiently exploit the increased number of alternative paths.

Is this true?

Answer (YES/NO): NO